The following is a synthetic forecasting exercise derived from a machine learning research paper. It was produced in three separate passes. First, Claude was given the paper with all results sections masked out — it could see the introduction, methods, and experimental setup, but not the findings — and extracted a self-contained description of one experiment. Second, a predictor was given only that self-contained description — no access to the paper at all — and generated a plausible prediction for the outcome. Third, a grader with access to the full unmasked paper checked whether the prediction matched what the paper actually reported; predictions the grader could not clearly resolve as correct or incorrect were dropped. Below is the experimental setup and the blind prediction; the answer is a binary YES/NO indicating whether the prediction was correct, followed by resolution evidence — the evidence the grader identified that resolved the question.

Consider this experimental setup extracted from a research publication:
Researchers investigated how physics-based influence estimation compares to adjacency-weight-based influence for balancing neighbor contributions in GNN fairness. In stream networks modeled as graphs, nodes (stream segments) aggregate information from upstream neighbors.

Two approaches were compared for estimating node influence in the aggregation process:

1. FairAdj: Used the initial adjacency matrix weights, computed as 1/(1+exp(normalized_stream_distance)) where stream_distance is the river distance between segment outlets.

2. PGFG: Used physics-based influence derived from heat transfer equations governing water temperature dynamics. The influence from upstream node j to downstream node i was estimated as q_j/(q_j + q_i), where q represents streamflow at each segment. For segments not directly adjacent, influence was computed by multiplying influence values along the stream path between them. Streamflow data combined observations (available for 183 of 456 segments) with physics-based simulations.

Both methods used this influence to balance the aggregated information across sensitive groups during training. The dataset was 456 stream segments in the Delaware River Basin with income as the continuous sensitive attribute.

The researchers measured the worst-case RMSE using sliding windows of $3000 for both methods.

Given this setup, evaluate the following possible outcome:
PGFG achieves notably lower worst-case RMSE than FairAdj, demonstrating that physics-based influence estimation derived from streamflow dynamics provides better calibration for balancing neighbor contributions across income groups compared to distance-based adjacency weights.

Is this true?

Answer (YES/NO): YES